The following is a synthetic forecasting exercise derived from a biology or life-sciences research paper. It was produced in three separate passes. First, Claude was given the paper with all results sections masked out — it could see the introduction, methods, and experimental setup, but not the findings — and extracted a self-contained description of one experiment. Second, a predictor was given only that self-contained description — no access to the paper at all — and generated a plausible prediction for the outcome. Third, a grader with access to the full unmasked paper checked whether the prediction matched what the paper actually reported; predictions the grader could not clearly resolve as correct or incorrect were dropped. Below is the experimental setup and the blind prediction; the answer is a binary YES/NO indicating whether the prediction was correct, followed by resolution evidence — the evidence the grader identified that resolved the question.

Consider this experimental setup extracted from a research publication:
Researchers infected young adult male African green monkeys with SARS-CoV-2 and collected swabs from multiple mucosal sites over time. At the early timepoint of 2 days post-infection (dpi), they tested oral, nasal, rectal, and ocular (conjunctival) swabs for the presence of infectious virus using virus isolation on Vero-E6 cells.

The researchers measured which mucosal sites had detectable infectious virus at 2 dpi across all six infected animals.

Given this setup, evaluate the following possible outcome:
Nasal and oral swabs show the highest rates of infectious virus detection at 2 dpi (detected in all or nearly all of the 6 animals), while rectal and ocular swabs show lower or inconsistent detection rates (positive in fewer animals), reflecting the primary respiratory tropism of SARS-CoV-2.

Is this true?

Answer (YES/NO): NO